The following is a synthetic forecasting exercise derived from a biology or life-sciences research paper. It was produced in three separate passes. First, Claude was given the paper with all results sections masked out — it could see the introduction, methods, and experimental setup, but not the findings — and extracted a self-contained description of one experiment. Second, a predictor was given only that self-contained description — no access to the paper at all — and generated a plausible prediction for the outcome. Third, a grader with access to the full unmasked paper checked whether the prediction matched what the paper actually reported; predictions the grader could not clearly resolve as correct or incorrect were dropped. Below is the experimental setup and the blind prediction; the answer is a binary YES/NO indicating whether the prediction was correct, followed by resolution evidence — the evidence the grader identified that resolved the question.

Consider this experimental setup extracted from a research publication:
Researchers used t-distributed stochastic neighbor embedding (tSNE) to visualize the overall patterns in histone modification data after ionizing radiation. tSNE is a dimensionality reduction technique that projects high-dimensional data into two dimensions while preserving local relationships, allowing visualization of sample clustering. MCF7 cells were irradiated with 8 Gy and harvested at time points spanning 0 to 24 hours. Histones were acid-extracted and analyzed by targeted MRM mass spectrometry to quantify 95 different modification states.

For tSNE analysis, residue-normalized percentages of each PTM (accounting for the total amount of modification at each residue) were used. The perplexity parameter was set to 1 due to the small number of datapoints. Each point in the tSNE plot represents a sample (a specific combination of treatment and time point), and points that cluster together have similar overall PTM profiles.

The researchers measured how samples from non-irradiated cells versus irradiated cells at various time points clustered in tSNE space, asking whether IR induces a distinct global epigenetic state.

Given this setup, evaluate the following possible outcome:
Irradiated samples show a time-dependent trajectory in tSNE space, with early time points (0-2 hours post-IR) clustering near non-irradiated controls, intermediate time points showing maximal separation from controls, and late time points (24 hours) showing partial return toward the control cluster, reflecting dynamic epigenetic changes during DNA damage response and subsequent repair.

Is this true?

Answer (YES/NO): NO